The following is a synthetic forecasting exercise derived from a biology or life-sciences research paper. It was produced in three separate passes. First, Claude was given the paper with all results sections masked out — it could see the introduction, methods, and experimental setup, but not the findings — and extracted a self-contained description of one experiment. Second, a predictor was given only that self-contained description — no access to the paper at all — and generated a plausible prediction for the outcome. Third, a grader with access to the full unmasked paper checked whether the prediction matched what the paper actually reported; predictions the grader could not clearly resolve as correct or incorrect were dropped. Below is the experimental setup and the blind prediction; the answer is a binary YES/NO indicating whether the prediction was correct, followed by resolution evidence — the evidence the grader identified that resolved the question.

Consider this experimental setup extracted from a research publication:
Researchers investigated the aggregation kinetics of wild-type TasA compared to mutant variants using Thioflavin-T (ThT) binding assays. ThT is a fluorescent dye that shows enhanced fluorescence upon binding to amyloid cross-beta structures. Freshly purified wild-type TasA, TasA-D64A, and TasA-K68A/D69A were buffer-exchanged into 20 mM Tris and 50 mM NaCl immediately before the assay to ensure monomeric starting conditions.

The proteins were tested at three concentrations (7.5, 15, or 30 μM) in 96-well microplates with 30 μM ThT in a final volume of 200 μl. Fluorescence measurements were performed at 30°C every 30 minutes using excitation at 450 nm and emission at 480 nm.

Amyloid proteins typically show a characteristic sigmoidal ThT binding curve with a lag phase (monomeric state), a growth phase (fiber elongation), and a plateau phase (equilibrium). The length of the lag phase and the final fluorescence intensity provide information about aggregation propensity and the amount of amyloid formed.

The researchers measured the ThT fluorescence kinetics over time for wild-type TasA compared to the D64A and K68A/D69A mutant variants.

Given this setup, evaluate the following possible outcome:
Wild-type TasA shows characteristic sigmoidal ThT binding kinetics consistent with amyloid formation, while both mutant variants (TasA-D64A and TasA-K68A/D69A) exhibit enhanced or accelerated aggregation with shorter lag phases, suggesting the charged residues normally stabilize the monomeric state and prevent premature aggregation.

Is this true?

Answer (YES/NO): NO